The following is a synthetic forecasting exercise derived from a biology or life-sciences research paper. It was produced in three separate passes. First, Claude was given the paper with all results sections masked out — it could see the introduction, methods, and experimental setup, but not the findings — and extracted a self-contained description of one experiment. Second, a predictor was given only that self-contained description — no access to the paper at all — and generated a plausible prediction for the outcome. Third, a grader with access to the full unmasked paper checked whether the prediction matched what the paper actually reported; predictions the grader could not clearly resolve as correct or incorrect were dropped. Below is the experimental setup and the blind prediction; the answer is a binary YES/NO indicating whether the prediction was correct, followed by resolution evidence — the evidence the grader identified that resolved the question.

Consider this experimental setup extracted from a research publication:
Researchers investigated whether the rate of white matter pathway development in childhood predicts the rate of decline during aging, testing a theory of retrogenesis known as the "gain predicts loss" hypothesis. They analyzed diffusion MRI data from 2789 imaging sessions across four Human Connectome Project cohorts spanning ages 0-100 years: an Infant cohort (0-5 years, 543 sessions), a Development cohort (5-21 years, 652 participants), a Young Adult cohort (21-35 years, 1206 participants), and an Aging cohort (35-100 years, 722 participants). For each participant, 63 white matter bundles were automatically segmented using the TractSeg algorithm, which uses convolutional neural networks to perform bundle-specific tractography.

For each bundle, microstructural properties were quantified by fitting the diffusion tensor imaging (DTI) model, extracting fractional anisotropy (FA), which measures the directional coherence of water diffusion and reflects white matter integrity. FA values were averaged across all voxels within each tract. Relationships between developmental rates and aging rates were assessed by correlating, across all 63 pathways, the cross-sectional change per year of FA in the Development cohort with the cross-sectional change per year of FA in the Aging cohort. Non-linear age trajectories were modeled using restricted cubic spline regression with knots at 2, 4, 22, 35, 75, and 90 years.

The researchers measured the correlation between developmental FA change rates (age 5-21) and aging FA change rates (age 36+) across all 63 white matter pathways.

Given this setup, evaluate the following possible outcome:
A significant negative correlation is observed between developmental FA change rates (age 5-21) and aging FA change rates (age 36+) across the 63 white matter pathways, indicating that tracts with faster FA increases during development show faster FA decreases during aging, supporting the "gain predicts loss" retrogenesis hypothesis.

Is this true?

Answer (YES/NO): YES